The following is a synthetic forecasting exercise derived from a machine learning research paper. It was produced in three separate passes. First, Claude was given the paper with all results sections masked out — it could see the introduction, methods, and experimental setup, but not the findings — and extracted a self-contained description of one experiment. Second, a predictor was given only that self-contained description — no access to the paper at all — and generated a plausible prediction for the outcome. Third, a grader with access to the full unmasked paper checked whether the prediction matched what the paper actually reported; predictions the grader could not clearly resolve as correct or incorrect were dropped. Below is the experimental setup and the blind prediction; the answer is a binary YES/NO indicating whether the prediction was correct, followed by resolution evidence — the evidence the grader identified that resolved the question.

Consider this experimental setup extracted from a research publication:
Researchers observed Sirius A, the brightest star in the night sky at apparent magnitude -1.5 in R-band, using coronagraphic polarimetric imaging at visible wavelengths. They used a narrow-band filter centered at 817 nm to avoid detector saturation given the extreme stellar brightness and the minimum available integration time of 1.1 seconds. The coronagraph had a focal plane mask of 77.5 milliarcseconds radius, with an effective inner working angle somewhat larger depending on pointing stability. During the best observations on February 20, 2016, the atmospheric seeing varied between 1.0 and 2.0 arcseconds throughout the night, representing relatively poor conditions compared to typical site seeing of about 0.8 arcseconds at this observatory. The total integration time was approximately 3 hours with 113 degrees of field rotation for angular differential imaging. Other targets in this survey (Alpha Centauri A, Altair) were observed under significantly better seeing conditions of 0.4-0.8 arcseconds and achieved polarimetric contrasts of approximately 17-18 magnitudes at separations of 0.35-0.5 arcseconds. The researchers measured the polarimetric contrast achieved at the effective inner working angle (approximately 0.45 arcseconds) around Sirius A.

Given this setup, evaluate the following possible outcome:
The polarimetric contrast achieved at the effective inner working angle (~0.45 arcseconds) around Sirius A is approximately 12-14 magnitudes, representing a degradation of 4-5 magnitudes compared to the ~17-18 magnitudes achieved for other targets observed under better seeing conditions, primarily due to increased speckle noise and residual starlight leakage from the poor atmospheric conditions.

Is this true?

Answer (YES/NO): NO